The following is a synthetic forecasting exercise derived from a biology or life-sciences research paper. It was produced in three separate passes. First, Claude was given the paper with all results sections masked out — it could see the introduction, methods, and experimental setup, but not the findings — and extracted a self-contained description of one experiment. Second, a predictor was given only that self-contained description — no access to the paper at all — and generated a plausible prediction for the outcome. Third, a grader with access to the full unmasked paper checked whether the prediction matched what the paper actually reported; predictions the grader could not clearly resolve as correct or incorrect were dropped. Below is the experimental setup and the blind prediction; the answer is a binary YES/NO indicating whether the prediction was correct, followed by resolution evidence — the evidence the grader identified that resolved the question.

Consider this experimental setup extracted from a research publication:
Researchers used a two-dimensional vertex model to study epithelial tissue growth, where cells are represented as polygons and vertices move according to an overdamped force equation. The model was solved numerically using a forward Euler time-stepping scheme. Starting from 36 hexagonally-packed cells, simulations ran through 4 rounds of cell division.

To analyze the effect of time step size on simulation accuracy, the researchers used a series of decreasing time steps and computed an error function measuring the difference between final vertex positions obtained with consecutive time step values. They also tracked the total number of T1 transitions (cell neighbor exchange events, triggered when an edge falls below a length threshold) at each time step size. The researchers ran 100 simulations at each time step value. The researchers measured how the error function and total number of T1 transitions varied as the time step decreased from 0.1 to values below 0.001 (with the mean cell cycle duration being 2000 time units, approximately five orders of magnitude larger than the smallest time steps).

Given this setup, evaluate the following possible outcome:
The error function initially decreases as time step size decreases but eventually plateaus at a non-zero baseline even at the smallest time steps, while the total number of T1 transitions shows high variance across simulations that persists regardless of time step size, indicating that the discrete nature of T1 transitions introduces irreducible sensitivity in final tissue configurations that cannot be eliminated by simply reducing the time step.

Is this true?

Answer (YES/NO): NO